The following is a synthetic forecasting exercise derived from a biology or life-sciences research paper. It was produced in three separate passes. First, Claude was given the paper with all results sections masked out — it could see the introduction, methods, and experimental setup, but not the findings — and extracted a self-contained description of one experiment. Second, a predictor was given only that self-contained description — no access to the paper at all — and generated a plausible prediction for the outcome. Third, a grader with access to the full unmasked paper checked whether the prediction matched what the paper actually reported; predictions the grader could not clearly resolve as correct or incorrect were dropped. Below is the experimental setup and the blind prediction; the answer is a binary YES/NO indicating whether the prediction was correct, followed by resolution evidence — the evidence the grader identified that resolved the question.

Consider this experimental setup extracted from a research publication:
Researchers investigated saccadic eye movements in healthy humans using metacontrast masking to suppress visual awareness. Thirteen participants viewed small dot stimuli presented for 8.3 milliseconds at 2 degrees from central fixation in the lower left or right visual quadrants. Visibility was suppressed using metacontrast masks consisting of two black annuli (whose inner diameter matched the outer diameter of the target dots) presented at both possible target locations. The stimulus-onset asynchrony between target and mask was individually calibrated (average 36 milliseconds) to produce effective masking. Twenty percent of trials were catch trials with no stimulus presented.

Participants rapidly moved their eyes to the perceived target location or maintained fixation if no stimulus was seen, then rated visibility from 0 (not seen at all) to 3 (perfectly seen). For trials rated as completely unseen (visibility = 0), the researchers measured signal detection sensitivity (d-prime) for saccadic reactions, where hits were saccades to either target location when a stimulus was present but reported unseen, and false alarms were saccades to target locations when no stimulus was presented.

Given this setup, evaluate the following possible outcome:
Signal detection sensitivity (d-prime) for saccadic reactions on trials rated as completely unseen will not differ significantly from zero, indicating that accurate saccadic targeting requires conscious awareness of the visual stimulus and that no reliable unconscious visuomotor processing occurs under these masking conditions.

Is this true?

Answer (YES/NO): NO